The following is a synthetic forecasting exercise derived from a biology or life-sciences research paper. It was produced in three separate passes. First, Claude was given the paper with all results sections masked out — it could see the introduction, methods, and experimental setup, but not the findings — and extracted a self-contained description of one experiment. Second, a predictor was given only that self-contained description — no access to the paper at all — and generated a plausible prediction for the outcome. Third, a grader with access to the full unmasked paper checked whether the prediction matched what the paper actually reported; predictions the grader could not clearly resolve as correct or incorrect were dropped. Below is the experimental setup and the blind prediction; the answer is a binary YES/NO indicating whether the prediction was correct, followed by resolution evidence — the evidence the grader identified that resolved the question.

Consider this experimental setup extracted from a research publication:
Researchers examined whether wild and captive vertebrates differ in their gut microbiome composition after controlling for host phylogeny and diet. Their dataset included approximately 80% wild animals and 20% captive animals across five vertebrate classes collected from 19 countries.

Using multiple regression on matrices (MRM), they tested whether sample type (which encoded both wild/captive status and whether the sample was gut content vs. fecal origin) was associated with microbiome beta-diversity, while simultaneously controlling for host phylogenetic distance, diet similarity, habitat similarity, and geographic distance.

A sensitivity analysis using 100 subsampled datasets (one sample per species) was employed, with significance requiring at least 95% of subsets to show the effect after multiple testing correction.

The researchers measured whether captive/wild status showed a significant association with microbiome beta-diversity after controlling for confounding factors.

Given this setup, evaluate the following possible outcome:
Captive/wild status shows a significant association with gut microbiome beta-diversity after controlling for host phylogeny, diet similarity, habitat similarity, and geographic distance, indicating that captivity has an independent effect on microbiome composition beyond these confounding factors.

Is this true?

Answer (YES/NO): NO